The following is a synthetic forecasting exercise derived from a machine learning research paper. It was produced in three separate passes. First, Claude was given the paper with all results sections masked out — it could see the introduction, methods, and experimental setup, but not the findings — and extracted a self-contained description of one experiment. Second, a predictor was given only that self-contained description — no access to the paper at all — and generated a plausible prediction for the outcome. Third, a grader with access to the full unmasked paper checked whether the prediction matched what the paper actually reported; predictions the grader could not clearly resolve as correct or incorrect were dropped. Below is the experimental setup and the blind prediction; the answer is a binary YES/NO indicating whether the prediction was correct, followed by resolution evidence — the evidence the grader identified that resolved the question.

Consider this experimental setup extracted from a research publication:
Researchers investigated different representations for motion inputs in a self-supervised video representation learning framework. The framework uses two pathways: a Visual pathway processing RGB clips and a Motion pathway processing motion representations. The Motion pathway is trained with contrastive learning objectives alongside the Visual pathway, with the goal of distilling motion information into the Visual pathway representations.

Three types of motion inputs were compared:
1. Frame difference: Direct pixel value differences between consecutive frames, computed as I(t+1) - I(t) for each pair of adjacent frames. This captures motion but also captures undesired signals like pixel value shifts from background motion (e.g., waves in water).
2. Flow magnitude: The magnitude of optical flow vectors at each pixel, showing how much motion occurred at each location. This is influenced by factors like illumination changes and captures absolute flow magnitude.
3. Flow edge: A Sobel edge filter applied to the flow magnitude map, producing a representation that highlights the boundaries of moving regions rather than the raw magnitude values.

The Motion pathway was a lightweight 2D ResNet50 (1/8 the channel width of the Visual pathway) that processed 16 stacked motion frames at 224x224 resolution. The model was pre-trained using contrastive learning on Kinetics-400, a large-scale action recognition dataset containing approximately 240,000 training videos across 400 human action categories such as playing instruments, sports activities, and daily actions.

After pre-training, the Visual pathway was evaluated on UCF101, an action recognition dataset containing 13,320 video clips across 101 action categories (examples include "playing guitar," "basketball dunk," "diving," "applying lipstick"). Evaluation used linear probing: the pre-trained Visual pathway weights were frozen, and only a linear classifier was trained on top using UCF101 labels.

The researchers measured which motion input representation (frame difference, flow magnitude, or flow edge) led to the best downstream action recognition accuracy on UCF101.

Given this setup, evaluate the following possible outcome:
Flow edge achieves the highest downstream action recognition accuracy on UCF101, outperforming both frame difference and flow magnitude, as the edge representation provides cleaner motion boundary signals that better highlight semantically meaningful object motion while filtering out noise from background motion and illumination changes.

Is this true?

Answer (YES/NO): YES